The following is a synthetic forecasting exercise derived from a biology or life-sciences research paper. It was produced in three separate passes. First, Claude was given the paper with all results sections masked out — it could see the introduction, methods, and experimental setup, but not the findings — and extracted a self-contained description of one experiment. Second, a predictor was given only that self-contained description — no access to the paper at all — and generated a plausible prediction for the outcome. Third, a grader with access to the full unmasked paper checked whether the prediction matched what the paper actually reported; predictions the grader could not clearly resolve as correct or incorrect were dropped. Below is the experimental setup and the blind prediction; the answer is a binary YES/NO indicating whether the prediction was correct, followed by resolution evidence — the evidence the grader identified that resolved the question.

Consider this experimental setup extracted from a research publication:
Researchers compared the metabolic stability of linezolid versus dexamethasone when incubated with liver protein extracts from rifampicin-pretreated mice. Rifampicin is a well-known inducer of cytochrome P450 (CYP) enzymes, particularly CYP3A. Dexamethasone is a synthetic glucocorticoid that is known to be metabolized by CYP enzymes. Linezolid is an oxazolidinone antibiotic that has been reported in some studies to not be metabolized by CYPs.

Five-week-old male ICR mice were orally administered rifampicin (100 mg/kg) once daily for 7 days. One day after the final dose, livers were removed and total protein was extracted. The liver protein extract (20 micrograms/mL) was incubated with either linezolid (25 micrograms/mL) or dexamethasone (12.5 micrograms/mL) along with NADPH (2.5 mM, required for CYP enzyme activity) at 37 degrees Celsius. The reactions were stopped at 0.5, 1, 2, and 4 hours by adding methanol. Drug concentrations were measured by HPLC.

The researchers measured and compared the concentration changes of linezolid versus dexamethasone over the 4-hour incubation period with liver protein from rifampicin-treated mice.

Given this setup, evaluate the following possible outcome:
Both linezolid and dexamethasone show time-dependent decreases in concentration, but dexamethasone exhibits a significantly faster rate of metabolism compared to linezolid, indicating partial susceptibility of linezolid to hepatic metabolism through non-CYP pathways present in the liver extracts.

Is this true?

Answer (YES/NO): NO